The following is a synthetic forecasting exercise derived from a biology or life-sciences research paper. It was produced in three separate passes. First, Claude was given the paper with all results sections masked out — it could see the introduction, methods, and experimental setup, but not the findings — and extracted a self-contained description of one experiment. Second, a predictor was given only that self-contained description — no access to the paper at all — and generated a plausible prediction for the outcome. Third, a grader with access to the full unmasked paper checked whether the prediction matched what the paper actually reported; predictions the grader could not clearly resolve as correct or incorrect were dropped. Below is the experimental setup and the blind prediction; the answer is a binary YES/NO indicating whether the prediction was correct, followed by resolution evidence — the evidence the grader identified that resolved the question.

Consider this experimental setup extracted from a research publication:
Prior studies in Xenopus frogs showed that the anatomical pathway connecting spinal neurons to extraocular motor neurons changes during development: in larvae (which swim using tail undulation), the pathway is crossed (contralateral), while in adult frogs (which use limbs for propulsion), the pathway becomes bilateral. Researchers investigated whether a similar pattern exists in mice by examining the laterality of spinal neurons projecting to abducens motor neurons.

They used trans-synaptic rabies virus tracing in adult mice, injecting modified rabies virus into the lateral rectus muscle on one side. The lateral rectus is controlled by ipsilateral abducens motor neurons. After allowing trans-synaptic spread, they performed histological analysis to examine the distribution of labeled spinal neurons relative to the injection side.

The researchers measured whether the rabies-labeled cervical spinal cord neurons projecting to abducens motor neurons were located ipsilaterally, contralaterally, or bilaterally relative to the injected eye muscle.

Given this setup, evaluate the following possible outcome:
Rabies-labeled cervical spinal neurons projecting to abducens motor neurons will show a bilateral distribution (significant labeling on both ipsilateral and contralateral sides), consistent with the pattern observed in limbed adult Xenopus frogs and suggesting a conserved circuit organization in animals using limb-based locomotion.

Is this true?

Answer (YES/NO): YES